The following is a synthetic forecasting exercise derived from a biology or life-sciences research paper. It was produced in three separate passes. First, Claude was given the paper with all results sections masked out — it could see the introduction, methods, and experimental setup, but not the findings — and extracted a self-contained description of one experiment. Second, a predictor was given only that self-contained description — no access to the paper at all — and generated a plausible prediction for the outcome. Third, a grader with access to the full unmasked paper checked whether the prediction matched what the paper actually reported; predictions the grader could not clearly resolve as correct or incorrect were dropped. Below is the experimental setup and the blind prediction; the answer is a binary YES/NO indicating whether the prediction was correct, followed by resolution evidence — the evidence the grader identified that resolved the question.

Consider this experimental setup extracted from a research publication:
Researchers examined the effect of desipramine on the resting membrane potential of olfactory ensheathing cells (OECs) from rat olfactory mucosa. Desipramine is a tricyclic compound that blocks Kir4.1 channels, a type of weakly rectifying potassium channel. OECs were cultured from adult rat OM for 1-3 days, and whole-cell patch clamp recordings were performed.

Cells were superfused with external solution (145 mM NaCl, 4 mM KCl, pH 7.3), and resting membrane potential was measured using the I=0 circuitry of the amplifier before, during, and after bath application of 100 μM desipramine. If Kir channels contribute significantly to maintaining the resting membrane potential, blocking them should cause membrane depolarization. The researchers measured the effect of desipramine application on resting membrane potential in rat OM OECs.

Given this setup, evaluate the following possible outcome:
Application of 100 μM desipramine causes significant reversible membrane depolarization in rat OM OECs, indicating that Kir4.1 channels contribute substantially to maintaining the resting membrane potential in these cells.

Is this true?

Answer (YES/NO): YES